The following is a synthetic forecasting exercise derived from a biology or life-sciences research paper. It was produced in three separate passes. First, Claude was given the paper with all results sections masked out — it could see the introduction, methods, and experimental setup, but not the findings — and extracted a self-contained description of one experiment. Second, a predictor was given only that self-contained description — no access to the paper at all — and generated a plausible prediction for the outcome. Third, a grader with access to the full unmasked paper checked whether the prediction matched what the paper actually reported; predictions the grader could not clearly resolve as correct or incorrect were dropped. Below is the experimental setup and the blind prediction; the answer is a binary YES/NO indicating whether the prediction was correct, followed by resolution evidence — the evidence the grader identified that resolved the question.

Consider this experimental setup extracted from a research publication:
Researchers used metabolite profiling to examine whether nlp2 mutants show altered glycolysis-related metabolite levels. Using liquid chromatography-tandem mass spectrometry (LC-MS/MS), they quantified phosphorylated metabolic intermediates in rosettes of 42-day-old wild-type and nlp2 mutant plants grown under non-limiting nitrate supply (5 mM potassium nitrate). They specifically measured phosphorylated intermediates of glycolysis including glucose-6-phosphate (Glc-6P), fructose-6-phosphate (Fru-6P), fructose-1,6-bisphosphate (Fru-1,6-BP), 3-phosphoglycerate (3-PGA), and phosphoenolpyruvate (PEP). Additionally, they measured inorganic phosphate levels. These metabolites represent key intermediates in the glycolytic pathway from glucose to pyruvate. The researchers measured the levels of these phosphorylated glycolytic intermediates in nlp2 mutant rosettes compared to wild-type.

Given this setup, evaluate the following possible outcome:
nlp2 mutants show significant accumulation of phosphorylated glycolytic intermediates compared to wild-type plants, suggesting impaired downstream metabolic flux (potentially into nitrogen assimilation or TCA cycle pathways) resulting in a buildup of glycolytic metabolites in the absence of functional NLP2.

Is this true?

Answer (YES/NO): YES